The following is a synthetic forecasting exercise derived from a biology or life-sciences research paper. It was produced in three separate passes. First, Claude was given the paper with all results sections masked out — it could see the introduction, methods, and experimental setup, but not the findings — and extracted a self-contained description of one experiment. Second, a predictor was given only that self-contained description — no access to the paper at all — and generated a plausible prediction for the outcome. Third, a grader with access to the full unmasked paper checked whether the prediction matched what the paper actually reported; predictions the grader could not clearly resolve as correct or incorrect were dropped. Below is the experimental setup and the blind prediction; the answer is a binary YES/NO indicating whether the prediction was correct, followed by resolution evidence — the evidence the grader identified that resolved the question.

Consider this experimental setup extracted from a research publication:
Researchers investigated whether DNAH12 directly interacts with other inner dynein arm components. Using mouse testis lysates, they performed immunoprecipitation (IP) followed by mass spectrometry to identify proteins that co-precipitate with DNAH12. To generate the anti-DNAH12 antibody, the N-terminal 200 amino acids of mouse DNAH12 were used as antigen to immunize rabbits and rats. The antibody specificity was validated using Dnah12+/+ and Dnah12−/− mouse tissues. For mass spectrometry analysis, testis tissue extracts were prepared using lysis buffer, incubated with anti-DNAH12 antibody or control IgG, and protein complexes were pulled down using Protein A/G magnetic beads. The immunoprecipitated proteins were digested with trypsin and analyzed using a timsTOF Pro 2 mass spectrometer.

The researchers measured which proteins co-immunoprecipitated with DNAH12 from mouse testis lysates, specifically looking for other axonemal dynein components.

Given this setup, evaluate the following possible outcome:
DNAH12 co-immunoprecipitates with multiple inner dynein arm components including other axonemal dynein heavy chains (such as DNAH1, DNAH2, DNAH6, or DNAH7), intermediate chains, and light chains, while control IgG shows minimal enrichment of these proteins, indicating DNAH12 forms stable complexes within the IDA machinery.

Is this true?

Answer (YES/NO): YES